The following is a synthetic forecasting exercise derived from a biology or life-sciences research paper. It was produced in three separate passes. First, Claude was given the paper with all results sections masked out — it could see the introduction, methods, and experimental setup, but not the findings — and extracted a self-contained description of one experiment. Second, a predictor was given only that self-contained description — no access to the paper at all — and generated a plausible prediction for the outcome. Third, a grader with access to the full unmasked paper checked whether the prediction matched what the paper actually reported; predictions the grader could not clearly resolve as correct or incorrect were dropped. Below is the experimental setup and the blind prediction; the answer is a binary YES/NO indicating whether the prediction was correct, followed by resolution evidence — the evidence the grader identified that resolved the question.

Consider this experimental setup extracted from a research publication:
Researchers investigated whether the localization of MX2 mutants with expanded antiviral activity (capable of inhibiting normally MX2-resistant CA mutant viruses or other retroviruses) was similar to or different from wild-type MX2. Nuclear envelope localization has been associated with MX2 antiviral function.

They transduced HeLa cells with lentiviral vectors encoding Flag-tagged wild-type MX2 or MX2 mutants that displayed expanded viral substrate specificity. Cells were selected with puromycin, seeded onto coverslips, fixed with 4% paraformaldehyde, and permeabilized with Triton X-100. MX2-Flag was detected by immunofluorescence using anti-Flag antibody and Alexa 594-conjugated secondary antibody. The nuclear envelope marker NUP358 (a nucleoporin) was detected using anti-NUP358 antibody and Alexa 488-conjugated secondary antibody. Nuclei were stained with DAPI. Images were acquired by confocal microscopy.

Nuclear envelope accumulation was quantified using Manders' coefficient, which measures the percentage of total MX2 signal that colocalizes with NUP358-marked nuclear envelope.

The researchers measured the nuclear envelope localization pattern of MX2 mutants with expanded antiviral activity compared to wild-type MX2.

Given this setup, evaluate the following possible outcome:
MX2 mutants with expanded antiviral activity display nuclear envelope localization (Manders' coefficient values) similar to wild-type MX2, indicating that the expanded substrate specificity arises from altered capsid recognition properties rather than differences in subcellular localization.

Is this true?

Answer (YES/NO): NO